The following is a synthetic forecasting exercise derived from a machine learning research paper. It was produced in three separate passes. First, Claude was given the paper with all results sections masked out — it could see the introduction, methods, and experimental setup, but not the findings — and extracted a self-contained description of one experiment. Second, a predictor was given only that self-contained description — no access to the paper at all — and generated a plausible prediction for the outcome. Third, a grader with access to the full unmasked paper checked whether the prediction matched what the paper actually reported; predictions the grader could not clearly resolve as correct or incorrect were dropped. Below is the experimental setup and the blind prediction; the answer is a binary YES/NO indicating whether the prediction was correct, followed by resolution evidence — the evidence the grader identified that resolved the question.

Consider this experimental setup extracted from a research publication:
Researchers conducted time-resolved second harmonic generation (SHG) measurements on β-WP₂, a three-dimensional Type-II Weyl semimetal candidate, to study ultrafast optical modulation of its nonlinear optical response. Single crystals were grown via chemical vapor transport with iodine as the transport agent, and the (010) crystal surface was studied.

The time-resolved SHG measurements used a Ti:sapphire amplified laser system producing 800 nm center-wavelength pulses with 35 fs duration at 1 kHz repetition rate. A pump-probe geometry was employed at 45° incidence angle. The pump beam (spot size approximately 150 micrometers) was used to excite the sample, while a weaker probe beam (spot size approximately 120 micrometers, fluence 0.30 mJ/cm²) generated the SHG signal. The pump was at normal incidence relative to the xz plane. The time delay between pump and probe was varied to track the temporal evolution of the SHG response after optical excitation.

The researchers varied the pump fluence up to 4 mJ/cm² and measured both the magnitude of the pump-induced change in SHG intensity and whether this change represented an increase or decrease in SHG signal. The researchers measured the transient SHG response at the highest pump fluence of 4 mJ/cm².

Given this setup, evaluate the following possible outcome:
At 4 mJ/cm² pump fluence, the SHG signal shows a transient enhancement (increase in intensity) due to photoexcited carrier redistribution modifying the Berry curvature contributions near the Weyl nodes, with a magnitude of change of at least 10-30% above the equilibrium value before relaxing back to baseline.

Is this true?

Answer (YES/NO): NO